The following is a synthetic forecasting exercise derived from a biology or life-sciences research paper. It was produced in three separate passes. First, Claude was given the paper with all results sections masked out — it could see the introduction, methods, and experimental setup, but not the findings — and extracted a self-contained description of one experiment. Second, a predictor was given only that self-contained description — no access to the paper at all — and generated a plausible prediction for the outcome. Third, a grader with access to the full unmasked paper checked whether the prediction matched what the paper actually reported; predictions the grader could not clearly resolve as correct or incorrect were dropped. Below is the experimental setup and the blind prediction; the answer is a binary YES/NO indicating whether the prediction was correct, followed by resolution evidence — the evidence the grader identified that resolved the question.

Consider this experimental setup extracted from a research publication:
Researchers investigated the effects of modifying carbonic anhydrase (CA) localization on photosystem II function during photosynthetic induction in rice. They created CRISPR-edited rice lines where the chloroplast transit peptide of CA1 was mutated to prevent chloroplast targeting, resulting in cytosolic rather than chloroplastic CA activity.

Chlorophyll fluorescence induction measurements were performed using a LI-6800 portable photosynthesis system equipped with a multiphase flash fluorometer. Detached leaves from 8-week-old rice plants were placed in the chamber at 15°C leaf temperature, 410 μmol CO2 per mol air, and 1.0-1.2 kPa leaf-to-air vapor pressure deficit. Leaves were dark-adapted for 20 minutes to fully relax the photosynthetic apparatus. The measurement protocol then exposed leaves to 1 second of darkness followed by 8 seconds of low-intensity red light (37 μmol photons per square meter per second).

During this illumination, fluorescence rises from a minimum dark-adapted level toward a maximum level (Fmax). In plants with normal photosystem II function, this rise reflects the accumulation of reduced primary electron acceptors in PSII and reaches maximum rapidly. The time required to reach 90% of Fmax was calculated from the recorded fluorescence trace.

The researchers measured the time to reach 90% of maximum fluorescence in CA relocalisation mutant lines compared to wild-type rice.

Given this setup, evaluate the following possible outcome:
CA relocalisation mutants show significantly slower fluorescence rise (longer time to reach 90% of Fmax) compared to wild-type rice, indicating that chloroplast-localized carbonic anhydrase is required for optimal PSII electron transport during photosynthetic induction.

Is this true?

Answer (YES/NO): YES